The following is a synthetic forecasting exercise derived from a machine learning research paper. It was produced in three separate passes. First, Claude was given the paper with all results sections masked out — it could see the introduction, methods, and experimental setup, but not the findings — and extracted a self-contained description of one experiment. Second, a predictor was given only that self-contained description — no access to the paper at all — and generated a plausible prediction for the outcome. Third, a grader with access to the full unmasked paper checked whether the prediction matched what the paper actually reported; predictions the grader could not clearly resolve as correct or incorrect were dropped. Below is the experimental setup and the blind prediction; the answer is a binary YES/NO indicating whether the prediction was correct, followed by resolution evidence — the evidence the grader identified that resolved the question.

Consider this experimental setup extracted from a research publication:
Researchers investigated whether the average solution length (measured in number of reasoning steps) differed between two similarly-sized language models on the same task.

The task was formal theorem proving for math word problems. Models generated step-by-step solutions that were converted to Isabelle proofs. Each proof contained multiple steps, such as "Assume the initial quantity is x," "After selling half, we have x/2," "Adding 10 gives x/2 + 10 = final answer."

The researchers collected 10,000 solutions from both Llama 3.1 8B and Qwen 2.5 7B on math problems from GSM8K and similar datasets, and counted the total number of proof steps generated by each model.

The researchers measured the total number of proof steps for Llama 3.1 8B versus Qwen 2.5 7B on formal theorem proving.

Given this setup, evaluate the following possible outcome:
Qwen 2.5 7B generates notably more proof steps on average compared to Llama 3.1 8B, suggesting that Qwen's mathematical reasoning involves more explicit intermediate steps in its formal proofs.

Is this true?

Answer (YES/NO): NO